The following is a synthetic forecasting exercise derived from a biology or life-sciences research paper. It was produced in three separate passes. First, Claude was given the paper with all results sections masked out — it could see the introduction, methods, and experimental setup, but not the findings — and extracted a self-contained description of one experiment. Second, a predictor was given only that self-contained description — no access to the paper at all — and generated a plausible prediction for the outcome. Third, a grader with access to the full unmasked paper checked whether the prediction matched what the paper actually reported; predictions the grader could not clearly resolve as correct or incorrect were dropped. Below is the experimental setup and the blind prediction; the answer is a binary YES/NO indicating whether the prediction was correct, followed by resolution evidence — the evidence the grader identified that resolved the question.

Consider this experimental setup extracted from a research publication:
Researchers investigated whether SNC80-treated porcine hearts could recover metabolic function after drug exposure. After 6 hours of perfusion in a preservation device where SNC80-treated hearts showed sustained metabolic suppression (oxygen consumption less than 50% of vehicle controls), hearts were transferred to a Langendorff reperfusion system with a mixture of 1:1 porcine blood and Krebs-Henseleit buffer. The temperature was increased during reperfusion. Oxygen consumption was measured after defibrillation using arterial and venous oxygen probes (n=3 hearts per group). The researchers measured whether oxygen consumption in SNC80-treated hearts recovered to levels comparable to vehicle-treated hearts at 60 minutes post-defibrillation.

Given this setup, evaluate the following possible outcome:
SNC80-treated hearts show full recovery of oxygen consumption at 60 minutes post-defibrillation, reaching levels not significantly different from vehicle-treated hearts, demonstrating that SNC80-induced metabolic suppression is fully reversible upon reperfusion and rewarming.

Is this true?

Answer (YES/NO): YES